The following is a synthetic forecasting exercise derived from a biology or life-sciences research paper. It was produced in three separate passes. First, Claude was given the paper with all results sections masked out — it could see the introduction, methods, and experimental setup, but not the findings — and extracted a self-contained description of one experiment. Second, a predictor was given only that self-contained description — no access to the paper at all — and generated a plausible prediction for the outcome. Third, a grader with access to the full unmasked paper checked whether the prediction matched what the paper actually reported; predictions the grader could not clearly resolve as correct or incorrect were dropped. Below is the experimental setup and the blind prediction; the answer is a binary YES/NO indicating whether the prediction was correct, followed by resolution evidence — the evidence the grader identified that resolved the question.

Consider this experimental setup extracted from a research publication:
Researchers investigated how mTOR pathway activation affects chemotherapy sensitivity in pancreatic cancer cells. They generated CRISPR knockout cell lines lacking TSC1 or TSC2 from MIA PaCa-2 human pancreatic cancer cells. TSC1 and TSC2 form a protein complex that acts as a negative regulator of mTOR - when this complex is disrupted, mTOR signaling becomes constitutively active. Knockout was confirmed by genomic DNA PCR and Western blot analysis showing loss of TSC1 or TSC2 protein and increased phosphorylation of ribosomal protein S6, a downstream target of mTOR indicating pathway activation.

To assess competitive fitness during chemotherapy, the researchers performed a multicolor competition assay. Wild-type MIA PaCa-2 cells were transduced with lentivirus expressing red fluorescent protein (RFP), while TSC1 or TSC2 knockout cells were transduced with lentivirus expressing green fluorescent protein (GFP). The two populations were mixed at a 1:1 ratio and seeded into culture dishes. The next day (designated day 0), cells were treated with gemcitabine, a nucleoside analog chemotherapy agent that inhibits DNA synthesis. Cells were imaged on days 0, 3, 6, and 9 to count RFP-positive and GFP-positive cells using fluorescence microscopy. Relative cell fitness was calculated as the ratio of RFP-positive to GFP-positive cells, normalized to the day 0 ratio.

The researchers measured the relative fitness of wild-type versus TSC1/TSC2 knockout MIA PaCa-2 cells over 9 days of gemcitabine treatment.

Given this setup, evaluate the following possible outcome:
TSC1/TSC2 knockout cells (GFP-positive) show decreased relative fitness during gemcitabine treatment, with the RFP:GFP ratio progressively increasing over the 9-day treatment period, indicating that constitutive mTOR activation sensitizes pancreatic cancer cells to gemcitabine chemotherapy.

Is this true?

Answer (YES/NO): YES